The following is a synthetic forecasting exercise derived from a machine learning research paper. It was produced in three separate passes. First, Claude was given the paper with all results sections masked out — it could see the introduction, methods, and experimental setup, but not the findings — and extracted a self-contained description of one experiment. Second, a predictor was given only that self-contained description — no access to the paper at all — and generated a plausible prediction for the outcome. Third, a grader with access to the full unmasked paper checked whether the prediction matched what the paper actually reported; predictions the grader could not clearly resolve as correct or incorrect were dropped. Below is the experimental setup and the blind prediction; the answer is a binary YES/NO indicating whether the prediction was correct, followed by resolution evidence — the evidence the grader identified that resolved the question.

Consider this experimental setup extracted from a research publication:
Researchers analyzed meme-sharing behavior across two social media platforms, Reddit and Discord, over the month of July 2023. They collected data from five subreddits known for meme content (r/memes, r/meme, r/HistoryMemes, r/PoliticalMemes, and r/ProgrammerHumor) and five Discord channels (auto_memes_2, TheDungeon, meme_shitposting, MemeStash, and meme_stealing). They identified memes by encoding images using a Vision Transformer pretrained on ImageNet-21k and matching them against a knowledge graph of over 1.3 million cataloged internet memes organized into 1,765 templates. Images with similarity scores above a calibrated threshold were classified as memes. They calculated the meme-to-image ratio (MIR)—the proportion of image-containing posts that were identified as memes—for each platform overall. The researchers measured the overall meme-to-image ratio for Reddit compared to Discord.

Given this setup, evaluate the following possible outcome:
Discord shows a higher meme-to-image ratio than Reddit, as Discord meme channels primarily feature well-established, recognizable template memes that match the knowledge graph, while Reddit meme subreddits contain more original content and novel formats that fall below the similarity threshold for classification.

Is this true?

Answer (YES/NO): NO